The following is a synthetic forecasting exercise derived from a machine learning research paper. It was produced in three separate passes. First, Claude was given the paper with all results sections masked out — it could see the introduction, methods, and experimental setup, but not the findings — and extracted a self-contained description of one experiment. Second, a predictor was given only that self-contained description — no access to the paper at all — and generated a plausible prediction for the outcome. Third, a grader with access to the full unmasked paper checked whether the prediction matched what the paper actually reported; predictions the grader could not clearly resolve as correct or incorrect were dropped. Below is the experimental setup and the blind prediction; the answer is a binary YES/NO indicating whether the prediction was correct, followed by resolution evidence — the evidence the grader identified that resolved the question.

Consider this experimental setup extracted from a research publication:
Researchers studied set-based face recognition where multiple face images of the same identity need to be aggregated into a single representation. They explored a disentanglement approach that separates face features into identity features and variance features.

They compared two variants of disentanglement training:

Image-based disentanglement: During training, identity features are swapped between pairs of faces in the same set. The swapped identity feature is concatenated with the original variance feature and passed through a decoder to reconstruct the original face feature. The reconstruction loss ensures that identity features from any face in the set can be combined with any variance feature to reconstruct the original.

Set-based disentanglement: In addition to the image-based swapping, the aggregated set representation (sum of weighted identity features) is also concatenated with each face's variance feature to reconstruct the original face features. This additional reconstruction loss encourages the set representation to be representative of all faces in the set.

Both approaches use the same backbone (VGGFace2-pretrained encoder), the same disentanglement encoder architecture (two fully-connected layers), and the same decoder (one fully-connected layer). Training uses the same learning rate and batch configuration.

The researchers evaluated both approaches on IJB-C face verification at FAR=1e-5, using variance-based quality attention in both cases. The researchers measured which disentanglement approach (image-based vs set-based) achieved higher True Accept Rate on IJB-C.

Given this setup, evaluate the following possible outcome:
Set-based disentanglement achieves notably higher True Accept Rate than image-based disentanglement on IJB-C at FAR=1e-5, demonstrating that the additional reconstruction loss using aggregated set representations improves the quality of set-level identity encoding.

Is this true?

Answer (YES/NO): NO